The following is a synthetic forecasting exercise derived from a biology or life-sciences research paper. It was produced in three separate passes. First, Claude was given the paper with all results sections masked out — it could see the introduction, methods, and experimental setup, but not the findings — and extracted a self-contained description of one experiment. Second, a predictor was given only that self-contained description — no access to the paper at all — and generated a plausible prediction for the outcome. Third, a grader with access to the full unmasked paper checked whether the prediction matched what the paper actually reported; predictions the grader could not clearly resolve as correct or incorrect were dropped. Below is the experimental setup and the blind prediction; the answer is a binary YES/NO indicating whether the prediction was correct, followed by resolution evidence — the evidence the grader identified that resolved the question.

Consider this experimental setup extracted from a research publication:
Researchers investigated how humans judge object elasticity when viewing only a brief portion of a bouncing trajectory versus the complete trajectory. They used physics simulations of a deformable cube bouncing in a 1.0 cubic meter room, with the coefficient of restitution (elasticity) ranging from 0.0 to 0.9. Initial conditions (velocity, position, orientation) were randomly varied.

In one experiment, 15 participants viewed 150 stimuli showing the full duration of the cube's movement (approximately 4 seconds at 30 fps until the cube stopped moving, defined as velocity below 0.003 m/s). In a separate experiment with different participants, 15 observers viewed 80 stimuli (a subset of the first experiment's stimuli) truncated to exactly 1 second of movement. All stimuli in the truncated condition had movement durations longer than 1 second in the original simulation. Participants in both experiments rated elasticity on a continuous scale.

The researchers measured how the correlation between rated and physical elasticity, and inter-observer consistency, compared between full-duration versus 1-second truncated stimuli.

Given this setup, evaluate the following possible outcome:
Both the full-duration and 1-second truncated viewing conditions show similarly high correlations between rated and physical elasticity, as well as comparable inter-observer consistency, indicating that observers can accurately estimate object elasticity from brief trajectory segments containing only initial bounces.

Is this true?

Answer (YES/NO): NO